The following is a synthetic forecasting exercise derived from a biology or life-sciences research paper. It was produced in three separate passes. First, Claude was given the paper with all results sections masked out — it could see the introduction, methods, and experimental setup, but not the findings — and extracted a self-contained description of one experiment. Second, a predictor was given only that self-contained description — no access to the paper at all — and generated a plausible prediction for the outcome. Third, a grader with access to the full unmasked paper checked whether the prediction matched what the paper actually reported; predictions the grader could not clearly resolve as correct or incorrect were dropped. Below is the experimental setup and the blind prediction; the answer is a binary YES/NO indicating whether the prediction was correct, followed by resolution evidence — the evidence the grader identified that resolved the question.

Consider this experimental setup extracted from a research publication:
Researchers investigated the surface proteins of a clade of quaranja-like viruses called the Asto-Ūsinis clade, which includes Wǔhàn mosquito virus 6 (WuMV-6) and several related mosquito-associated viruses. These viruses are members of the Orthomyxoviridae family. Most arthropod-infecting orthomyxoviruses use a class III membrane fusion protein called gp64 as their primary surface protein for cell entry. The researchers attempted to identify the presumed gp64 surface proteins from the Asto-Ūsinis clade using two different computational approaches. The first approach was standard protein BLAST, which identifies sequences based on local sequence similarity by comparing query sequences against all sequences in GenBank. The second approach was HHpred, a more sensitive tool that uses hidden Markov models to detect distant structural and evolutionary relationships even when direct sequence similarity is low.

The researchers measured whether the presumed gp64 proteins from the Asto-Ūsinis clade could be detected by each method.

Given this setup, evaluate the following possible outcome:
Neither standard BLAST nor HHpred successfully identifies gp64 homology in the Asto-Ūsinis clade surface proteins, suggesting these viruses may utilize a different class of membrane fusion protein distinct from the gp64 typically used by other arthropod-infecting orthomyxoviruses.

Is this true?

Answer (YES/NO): NO